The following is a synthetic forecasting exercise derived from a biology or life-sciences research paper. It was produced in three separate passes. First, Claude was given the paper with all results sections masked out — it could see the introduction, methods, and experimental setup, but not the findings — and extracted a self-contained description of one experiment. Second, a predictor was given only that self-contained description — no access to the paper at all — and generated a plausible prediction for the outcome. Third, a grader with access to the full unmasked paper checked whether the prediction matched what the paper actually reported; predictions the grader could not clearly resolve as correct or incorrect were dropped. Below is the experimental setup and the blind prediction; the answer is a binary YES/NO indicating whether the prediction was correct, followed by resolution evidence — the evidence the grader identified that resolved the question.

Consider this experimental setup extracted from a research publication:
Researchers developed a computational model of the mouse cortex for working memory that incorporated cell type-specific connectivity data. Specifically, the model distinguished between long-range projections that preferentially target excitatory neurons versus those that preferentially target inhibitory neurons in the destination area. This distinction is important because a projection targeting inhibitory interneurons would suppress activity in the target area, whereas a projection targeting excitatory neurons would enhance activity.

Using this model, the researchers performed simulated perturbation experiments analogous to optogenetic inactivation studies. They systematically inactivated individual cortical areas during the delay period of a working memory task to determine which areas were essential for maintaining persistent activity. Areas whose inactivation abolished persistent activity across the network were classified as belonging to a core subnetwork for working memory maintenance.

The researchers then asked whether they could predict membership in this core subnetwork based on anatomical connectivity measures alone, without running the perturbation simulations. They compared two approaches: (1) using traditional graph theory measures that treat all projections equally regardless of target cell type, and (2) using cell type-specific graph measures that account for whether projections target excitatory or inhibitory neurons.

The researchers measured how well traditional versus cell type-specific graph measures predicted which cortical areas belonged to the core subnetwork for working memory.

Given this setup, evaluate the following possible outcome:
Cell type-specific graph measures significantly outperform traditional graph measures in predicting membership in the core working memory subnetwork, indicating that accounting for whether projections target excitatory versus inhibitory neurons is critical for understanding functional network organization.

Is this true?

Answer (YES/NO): YES